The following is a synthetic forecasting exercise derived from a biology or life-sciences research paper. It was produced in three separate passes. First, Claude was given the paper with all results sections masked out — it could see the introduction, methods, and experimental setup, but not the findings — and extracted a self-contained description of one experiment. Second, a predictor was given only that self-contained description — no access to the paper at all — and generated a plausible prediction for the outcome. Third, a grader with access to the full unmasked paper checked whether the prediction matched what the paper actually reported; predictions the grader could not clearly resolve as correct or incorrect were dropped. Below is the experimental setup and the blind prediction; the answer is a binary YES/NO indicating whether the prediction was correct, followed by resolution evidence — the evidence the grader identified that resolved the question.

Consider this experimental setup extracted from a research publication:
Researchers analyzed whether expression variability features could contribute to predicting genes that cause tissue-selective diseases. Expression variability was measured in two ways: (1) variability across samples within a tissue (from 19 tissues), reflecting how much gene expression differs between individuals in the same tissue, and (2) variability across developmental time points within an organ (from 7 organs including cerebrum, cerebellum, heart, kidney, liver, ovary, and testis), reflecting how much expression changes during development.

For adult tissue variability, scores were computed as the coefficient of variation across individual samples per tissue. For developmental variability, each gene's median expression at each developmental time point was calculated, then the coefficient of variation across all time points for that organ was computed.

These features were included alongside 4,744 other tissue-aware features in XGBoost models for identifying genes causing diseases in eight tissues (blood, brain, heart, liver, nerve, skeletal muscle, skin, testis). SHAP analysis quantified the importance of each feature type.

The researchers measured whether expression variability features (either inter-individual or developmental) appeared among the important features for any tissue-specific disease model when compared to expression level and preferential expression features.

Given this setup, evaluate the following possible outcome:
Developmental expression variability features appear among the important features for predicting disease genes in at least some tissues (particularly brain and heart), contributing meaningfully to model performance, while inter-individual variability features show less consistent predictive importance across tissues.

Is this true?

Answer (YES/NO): NO